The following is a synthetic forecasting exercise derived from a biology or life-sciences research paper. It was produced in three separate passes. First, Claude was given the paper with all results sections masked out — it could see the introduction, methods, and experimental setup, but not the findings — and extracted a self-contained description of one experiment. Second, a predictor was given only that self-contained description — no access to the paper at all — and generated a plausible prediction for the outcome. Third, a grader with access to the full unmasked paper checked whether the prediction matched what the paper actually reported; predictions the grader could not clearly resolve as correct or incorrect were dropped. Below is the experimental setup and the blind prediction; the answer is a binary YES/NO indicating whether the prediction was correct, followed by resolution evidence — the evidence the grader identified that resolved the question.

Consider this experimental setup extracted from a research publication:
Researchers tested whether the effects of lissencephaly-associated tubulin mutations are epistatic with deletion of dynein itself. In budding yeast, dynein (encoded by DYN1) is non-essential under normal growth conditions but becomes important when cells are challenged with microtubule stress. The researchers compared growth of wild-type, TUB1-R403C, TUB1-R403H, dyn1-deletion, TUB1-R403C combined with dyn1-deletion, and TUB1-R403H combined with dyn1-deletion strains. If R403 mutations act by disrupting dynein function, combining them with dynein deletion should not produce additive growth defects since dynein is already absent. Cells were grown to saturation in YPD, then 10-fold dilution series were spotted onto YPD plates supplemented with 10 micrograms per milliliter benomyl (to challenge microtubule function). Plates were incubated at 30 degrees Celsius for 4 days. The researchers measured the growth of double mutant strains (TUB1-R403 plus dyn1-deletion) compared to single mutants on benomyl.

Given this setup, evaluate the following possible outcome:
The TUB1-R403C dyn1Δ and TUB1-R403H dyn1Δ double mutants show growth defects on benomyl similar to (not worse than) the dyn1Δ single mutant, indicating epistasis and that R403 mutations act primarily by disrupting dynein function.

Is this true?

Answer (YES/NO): YES